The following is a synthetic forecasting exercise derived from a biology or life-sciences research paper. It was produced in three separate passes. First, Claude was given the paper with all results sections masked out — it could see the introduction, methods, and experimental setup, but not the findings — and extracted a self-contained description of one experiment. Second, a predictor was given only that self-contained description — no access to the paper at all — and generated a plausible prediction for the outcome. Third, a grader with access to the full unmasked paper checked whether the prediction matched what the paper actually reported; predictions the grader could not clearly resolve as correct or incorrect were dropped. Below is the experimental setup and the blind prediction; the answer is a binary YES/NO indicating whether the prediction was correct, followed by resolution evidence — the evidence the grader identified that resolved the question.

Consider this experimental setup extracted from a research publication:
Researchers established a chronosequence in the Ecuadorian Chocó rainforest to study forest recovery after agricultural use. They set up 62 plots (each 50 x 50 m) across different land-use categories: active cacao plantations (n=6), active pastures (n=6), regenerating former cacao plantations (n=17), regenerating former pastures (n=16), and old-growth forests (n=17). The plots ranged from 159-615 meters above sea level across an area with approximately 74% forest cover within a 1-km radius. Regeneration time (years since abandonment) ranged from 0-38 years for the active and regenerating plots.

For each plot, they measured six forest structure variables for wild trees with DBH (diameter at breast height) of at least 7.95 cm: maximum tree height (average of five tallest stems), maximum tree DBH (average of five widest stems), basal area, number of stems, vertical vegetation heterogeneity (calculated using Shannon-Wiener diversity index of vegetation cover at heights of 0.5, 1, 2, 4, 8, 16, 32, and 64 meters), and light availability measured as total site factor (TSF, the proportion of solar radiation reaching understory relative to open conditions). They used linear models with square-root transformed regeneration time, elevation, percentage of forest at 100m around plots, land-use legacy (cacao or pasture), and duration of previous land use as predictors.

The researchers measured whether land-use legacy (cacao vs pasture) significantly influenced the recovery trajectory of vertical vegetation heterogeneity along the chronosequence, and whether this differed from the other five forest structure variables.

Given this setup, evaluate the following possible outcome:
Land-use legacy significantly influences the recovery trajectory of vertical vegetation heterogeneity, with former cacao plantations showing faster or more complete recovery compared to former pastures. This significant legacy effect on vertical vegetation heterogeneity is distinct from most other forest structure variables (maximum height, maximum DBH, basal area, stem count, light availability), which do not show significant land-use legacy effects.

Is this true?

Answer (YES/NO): NO